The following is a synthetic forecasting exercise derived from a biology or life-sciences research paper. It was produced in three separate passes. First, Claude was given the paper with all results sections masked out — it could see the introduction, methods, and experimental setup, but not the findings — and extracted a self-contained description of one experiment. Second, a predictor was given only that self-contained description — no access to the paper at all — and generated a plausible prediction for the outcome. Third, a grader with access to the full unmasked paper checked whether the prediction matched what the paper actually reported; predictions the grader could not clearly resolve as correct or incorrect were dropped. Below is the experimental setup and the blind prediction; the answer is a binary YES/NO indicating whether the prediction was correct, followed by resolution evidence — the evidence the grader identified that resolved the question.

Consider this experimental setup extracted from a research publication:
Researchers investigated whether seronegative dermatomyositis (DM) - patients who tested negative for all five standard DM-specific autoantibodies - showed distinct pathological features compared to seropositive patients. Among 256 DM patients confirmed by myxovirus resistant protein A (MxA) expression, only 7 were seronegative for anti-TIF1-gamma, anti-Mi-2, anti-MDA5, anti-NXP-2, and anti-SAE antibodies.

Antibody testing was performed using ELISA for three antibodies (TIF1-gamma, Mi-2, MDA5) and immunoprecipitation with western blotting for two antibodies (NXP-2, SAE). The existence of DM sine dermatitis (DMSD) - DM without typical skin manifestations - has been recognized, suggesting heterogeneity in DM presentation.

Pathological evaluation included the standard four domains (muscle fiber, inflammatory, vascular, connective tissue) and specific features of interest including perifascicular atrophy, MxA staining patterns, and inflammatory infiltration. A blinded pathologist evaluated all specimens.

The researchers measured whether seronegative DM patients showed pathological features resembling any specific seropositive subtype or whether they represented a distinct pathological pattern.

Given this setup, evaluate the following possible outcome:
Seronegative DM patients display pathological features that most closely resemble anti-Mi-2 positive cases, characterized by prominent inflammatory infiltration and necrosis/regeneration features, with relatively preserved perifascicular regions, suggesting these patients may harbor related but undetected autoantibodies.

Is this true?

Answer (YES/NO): NO